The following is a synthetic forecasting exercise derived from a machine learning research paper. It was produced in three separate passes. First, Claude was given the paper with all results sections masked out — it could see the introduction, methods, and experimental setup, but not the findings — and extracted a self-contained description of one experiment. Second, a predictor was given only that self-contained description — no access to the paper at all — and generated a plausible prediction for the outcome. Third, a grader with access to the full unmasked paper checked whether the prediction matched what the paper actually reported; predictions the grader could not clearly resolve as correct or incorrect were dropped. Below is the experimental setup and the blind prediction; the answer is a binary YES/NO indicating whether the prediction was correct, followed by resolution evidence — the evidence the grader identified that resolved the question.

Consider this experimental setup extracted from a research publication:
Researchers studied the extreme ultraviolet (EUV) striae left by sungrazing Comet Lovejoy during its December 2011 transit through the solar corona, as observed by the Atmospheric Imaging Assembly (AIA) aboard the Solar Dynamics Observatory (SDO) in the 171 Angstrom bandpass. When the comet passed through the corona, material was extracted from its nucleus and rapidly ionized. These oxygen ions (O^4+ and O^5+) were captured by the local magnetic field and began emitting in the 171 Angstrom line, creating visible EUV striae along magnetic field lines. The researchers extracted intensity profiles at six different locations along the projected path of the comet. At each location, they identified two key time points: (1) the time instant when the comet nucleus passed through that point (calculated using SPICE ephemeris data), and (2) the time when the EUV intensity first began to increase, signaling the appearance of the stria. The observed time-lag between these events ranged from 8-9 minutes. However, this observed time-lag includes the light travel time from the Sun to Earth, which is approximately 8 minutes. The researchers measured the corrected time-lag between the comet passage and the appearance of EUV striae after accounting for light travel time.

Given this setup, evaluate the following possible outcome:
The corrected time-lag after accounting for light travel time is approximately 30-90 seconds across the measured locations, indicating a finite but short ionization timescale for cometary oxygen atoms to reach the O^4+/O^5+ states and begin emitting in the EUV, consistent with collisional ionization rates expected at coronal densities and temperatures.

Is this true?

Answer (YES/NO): NO